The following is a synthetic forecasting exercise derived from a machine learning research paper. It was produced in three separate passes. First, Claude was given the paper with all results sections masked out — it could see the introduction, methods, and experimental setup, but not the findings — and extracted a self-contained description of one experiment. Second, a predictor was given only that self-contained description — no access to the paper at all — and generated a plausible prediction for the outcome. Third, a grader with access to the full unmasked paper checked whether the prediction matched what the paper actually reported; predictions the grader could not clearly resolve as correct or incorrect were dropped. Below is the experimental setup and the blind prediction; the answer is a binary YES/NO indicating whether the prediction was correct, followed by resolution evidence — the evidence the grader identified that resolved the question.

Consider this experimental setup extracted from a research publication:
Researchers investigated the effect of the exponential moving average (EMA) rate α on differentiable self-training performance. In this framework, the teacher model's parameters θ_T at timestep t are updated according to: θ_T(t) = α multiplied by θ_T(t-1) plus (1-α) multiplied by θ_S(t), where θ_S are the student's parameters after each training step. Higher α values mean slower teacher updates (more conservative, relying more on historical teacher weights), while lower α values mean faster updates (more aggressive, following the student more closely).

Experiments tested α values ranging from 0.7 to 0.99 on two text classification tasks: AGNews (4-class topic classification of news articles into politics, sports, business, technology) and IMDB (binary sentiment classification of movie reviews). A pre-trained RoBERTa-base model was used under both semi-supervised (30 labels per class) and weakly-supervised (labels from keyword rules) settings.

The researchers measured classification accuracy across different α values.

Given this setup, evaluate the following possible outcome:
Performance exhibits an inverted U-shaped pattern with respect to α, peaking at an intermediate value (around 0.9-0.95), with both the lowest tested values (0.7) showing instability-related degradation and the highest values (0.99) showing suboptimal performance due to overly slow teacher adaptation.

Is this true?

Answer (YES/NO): YES